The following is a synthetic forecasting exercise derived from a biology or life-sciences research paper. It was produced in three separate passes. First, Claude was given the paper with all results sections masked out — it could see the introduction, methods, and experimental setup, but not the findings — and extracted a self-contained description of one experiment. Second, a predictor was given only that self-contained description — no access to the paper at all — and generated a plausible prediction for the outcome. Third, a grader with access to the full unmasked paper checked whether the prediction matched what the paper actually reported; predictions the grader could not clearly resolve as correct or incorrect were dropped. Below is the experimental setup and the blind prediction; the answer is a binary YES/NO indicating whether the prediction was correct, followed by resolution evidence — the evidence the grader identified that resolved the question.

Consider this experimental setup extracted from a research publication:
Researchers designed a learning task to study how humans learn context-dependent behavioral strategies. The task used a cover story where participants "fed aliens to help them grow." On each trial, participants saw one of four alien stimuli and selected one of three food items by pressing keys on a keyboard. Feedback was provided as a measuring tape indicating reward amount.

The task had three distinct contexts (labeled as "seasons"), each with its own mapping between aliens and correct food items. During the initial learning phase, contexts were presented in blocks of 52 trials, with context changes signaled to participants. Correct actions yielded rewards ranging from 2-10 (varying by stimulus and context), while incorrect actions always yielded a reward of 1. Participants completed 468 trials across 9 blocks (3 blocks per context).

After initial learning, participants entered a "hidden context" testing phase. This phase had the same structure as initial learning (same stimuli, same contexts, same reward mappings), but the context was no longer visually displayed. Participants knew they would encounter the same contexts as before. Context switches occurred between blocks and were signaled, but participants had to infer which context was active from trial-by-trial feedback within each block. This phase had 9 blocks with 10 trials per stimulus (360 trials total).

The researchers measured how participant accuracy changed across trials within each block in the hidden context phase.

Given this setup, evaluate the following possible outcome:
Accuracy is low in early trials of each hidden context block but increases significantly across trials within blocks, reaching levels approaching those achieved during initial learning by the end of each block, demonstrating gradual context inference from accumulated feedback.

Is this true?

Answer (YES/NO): NO